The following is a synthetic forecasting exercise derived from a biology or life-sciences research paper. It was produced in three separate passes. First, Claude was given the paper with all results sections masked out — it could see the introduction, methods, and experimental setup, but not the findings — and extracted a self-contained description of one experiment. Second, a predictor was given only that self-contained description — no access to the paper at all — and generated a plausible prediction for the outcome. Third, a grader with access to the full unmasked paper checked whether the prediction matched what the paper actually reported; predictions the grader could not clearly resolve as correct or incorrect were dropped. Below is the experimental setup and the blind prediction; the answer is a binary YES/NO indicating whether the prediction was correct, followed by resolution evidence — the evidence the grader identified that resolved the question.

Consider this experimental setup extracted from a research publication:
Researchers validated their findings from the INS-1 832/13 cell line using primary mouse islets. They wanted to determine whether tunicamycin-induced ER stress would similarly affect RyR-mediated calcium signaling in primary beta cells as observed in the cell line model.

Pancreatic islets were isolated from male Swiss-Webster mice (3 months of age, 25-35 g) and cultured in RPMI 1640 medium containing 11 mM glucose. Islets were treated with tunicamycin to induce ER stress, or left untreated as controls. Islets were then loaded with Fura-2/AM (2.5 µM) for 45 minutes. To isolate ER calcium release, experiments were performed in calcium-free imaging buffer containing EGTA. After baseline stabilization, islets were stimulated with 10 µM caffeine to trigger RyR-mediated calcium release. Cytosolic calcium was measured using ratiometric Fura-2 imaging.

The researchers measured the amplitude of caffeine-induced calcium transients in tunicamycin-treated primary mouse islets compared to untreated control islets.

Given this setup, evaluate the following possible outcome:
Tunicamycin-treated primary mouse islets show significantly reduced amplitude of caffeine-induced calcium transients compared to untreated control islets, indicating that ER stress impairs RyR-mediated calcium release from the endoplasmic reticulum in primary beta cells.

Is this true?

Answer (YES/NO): NO